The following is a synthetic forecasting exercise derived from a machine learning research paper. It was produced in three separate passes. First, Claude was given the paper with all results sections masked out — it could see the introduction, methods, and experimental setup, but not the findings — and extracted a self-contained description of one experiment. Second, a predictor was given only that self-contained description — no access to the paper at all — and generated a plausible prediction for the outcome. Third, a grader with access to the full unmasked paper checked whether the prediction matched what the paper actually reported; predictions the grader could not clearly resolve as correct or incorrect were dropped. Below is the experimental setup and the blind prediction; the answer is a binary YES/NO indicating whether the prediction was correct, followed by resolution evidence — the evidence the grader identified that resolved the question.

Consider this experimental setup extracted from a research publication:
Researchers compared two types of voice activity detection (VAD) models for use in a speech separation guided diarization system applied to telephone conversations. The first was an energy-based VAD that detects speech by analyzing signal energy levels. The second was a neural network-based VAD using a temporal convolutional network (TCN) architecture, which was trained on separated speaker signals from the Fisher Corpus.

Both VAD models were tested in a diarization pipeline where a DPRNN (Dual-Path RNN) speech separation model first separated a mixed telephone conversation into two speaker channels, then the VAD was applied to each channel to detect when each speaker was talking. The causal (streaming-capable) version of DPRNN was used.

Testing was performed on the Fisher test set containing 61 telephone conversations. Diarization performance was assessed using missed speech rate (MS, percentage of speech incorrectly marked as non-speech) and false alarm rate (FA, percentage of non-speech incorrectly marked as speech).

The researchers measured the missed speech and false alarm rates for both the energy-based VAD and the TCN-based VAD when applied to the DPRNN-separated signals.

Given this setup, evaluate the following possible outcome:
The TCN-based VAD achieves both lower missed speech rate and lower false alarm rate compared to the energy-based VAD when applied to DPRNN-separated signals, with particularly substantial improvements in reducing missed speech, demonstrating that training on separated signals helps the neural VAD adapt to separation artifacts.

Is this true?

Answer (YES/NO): NO